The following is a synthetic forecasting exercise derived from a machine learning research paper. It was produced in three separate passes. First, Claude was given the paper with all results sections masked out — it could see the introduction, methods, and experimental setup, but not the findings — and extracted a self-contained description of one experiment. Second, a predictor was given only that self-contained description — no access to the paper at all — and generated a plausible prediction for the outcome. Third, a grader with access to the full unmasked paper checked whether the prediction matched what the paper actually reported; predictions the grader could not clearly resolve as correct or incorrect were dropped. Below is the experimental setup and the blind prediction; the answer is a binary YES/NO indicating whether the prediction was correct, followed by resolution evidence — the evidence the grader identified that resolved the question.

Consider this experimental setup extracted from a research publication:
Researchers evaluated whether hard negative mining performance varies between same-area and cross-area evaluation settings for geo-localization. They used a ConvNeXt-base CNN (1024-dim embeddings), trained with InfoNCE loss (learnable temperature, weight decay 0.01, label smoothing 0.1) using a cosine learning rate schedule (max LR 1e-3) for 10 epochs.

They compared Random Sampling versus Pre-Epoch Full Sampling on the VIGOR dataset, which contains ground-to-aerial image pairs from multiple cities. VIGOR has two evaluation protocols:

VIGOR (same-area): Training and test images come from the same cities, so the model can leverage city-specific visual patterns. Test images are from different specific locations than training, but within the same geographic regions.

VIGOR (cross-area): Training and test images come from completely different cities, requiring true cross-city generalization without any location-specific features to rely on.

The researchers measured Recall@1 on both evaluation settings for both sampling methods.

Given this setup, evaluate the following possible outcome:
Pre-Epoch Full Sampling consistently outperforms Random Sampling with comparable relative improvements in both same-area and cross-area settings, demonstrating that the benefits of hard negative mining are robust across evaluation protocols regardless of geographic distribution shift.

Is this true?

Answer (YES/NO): NO